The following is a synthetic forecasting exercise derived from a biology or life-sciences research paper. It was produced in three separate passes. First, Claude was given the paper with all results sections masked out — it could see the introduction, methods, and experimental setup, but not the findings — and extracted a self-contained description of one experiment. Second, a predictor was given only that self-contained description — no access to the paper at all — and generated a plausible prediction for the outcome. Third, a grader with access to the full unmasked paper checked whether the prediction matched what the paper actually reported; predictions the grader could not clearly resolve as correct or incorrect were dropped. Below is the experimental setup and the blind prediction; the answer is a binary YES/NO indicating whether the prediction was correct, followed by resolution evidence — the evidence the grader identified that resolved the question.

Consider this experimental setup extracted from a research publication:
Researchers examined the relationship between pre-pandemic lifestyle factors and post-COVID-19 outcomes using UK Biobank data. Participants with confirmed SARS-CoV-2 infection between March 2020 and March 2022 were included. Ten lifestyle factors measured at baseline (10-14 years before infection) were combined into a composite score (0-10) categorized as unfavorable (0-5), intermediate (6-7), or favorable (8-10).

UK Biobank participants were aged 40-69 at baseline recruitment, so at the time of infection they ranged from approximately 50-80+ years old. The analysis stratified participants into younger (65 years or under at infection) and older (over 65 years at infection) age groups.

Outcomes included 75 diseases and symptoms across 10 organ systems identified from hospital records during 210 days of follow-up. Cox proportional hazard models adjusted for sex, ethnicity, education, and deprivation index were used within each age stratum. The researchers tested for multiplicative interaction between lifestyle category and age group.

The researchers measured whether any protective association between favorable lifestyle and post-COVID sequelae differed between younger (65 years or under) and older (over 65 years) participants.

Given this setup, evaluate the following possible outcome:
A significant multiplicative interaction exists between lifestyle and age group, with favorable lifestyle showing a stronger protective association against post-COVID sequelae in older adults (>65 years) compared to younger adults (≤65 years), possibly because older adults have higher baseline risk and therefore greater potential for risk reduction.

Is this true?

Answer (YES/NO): NO